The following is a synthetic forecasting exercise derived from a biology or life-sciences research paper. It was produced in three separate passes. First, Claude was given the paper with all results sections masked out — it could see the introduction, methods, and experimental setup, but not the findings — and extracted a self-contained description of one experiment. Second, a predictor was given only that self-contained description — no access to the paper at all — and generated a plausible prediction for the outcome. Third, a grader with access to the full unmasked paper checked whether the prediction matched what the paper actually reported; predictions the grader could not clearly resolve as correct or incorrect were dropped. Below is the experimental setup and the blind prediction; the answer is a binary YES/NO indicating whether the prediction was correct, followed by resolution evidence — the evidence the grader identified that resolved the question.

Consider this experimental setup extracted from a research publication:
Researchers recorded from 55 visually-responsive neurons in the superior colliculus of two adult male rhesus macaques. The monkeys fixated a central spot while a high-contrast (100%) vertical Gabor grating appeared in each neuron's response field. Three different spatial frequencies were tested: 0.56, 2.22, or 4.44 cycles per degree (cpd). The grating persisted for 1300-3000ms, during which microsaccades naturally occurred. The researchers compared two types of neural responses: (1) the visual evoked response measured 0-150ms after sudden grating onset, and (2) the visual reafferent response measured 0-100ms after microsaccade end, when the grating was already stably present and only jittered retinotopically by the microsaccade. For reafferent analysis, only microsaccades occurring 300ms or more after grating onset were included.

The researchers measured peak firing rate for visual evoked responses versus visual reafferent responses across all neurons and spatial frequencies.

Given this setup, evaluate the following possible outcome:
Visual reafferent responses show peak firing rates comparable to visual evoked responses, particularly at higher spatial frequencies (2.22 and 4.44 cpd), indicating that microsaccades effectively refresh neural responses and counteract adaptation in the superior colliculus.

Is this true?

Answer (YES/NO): NO